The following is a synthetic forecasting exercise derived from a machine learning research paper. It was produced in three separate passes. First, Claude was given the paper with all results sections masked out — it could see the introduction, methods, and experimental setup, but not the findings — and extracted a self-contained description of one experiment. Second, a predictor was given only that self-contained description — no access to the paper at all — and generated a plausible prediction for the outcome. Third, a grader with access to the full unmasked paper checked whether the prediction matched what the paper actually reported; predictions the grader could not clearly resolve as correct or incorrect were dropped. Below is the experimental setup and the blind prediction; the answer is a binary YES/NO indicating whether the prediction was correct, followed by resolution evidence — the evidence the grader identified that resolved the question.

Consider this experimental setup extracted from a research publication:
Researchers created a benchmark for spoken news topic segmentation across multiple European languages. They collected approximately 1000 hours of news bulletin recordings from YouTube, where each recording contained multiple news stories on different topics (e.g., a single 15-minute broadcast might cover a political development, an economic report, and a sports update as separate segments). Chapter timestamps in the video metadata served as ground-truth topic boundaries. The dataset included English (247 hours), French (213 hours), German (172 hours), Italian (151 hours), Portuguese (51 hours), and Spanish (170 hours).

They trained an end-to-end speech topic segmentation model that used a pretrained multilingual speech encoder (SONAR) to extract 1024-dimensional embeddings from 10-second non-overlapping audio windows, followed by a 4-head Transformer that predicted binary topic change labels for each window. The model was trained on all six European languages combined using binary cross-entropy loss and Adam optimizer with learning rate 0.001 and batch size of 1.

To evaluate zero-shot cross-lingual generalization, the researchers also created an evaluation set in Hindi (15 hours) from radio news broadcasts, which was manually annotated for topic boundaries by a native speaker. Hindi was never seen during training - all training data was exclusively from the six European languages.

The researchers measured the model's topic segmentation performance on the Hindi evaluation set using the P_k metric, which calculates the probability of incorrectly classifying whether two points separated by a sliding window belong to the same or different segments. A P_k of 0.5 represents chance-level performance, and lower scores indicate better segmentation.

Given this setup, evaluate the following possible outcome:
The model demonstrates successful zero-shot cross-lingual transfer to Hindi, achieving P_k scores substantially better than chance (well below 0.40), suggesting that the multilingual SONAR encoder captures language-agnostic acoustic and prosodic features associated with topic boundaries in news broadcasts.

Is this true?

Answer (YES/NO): YES